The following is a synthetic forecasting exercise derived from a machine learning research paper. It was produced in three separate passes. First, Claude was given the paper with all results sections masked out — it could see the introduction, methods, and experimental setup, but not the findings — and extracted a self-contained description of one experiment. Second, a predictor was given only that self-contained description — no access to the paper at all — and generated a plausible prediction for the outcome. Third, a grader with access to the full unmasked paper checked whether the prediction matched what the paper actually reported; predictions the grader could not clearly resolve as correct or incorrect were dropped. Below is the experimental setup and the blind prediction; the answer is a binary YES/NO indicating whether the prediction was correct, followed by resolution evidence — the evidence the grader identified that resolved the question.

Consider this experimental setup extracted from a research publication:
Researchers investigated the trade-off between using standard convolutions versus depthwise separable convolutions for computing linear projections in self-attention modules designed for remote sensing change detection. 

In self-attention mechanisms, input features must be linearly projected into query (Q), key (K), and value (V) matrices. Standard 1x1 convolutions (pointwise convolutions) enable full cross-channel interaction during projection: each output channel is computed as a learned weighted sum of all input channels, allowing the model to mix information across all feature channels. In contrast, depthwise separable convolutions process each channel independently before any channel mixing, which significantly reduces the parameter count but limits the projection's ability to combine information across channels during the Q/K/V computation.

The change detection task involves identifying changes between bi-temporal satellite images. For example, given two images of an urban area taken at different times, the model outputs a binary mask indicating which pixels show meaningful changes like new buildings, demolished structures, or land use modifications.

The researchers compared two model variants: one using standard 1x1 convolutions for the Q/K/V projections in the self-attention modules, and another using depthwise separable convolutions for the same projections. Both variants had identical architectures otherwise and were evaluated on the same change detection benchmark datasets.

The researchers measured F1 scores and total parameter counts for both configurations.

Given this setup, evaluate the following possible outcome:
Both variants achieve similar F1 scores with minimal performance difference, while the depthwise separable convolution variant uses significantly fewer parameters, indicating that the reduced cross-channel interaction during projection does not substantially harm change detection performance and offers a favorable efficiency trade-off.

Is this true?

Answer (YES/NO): YES